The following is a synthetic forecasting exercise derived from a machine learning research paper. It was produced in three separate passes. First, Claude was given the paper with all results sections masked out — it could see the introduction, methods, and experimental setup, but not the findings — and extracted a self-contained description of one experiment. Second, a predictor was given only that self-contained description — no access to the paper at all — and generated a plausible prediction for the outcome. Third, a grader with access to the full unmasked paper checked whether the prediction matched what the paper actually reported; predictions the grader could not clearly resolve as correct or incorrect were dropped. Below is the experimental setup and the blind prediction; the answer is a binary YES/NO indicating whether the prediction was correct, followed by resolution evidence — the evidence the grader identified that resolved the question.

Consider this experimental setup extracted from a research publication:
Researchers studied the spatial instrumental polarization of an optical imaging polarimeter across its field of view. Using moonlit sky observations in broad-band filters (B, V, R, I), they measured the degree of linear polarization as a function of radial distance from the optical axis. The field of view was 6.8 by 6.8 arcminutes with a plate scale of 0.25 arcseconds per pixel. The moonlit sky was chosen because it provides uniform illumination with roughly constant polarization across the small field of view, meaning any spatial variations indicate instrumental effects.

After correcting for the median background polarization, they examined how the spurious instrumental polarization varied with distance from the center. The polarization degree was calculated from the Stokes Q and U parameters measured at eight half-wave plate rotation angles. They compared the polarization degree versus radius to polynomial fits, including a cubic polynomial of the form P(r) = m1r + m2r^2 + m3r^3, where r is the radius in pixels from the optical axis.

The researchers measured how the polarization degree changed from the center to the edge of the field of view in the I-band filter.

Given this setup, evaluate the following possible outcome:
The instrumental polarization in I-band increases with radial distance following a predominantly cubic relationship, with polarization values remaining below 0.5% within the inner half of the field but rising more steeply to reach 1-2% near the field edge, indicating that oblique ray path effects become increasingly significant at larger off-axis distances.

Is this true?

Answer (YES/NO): NO